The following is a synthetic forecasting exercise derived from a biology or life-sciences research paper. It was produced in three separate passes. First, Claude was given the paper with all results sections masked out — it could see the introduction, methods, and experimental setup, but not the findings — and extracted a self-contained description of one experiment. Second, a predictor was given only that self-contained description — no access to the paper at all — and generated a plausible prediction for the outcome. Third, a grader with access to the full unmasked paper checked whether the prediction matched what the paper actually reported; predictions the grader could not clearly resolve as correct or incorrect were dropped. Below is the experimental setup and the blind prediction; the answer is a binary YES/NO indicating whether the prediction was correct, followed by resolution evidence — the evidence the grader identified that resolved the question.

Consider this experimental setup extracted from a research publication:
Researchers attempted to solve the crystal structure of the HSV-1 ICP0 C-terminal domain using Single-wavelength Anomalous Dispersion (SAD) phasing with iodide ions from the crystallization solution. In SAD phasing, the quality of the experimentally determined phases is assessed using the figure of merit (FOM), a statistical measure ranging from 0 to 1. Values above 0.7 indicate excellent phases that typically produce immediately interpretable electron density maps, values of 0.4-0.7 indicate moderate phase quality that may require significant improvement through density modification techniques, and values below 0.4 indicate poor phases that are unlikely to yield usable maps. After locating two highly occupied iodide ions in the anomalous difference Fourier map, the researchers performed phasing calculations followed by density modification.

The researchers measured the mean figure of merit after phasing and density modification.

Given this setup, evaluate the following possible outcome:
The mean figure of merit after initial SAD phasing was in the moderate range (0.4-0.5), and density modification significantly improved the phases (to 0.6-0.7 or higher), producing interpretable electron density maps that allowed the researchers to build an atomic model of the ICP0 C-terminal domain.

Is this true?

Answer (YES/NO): NO